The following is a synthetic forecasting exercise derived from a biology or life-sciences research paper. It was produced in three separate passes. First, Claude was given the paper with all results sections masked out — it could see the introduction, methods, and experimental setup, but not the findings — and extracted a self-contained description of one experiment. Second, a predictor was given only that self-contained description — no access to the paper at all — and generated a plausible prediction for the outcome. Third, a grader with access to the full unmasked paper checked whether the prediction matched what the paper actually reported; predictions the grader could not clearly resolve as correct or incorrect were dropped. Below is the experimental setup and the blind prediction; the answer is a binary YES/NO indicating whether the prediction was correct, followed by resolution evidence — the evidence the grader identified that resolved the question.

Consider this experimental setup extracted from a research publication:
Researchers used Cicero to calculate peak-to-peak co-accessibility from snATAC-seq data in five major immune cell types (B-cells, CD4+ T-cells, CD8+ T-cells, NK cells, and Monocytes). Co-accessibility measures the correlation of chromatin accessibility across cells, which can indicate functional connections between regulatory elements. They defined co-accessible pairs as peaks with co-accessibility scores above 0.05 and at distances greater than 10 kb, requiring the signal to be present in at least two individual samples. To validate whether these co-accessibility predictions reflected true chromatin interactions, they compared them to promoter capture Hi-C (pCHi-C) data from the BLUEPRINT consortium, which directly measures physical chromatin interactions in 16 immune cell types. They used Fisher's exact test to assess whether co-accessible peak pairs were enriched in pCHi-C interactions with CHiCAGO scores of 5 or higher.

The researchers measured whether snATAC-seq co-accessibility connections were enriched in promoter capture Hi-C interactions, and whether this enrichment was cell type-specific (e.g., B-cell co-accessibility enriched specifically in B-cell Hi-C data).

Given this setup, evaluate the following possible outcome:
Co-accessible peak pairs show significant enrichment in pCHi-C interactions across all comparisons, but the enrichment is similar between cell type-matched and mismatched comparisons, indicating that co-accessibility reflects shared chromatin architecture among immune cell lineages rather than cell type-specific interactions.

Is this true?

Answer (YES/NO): NO